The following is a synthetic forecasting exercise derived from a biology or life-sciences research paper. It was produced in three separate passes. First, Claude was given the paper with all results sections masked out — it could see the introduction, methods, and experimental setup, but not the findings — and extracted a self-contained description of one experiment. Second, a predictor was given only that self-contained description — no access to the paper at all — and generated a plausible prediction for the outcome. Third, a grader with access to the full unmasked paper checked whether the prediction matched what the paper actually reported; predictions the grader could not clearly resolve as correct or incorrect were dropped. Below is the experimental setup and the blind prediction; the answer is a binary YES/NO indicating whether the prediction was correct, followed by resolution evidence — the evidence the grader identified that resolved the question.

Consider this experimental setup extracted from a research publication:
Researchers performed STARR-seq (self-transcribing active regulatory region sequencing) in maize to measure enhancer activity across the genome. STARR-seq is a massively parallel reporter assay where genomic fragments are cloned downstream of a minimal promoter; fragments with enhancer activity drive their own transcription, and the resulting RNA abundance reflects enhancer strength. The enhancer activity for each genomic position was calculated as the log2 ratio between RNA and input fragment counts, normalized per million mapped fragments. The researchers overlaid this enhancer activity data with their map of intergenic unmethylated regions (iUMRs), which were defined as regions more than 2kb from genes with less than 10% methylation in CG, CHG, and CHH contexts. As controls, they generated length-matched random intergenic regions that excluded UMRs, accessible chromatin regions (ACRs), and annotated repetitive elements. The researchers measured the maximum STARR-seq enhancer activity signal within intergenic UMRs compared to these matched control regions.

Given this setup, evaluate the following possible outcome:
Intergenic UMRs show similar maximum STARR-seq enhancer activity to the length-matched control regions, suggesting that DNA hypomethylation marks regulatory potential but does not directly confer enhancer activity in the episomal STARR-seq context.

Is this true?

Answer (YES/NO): NO